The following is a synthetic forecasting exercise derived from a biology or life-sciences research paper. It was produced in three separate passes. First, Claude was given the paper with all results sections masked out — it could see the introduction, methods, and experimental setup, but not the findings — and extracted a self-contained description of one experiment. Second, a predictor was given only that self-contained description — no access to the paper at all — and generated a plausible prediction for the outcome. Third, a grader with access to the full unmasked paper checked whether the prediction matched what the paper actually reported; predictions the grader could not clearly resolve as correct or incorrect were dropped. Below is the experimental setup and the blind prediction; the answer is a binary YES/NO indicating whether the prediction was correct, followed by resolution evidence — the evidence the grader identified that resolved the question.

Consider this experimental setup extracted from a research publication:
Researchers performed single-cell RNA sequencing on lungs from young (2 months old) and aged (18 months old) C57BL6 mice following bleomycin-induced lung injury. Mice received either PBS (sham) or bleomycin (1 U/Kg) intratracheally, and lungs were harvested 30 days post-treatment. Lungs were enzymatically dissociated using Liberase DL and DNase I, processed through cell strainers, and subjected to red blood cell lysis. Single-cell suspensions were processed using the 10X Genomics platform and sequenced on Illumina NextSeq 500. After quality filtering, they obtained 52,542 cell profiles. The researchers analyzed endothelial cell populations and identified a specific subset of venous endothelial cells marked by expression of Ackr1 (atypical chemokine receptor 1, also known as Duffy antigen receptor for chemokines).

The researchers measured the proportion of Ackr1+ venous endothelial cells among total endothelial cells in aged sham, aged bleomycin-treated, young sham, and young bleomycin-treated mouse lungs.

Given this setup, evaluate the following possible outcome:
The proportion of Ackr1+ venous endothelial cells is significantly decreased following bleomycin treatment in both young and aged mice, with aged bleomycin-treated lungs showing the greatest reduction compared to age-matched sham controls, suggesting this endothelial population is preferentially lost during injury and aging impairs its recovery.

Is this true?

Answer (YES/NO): NO